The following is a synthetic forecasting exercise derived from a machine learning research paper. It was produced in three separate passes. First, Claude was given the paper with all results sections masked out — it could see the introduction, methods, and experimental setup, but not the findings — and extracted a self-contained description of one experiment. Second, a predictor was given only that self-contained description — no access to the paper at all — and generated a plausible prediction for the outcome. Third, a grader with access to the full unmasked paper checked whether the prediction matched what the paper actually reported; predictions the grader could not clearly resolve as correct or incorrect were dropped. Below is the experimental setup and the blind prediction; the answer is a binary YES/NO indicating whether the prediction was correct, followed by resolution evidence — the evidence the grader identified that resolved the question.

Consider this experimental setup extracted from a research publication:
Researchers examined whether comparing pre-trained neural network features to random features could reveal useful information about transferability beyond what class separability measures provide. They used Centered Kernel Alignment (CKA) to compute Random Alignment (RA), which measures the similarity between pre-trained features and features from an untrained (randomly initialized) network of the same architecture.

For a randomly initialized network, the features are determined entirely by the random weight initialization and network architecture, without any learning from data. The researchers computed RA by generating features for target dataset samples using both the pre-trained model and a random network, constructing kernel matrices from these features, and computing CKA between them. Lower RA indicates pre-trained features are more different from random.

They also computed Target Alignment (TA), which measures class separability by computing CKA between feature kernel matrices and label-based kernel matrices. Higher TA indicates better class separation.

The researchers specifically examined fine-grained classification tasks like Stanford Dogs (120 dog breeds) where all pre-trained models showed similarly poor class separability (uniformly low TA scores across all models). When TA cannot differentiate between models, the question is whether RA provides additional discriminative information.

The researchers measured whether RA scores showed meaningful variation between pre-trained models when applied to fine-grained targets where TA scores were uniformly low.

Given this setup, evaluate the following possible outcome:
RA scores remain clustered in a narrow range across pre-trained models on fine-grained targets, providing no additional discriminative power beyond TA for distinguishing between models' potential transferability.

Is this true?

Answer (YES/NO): NO